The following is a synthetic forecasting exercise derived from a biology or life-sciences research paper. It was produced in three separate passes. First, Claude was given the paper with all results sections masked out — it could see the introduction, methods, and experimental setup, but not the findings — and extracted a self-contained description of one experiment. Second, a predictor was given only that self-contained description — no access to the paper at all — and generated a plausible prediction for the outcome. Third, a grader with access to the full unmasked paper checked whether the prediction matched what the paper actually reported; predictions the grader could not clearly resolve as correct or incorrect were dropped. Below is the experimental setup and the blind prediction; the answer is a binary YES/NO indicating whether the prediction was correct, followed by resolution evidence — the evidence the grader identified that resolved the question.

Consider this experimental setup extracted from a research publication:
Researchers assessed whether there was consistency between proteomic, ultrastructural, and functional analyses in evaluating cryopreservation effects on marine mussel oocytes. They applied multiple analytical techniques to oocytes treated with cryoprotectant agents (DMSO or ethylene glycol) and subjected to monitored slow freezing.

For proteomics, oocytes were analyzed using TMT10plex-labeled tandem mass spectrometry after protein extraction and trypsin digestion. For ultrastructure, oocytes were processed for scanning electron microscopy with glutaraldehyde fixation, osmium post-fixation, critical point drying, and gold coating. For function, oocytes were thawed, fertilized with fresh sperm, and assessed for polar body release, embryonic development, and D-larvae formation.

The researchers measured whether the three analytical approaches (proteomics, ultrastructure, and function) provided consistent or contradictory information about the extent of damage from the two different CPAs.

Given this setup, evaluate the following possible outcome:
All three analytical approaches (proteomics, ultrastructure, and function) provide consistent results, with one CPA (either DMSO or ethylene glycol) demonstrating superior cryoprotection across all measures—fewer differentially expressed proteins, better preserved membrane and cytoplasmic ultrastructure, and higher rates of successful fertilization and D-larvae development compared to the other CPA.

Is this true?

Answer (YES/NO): NO